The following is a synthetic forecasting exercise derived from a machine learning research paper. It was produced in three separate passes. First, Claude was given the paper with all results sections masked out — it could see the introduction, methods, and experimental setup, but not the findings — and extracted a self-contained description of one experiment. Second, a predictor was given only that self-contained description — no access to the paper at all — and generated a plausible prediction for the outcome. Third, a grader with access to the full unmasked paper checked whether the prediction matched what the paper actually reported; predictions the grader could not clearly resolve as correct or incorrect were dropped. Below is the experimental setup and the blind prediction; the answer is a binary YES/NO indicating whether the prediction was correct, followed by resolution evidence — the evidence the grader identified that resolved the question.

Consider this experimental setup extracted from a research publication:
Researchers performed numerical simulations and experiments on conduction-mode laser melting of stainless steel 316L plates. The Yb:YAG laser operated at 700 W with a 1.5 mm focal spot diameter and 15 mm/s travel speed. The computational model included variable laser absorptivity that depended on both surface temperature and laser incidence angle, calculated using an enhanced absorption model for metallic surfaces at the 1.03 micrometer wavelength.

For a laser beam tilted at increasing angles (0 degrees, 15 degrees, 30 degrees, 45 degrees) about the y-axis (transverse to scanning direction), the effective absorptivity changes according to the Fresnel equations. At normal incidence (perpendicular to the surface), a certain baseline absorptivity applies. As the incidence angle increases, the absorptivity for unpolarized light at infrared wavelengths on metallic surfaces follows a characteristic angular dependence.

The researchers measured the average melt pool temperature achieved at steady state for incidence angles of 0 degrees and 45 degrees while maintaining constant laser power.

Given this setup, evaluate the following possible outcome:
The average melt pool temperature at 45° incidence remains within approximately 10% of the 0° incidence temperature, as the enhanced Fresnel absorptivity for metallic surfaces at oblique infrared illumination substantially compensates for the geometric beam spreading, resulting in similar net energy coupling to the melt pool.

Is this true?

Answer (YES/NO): NO